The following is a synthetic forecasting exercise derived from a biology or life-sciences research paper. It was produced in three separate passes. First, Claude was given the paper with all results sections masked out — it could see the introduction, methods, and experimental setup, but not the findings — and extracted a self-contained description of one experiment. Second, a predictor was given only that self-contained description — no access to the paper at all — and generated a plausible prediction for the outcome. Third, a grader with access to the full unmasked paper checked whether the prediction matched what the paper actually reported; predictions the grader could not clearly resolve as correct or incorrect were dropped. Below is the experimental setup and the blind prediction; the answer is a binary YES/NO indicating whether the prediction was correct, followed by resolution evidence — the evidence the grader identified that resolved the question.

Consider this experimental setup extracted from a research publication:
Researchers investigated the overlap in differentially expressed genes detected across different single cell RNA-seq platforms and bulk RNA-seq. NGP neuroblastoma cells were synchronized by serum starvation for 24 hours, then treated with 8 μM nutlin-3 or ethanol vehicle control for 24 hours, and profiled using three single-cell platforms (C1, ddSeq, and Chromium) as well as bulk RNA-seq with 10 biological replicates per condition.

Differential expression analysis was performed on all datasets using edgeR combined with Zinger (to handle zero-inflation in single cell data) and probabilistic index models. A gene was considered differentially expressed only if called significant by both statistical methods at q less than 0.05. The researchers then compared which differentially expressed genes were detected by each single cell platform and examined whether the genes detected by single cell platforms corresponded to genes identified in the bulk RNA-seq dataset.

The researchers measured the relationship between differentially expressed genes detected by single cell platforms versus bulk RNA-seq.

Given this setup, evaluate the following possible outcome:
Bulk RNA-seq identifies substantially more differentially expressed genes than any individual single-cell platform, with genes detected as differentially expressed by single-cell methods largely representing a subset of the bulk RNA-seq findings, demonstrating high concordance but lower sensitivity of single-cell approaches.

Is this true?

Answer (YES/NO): YES